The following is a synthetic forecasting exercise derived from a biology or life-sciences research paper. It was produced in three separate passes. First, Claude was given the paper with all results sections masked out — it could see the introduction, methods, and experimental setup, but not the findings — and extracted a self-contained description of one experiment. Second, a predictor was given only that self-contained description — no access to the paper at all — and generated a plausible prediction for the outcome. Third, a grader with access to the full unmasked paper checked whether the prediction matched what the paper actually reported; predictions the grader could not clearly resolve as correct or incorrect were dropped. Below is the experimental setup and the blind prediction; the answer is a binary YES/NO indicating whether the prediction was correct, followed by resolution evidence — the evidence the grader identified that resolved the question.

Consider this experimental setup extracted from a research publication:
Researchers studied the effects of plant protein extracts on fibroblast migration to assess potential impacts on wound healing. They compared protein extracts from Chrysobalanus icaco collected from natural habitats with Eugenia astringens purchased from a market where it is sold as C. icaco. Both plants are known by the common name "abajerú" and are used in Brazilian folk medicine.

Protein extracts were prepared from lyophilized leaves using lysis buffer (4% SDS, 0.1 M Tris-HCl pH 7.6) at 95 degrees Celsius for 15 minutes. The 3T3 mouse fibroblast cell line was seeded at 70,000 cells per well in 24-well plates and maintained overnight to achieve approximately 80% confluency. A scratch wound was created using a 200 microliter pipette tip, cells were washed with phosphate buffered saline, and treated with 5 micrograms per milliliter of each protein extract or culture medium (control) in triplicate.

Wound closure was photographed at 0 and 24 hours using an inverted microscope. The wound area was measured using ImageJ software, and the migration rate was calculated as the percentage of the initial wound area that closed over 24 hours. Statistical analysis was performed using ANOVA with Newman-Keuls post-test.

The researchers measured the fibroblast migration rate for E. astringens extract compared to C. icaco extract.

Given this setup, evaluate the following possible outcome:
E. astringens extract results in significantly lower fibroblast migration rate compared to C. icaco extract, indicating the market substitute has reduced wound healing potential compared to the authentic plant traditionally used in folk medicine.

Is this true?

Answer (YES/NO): YES